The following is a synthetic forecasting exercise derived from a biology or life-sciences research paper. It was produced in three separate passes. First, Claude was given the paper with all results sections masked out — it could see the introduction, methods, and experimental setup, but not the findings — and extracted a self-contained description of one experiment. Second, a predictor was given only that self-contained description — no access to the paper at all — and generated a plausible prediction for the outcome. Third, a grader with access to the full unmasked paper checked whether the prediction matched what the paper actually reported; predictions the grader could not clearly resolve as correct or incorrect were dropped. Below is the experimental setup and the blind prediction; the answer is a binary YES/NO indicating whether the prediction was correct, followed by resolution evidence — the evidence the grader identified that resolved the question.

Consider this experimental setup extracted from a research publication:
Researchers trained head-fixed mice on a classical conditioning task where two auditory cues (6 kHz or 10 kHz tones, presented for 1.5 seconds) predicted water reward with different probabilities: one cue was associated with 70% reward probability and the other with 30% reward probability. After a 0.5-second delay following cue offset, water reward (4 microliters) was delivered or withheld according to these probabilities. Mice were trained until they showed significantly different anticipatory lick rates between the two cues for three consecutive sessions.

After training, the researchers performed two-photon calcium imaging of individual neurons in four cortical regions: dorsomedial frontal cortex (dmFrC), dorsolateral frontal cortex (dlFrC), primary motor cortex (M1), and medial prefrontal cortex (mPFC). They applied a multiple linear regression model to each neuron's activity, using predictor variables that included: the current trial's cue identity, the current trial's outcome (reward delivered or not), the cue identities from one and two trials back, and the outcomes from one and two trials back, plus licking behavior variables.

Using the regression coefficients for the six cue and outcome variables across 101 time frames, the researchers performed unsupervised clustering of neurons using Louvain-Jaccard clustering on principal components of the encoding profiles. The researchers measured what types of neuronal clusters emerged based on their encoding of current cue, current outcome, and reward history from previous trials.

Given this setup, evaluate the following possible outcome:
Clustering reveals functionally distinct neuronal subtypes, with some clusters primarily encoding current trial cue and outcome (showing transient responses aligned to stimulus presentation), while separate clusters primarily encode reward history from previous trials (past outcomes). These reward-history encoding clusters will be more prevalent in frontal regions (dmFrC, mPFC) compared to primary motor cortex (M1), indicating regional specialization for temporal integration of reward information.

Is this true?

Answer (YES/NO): NO